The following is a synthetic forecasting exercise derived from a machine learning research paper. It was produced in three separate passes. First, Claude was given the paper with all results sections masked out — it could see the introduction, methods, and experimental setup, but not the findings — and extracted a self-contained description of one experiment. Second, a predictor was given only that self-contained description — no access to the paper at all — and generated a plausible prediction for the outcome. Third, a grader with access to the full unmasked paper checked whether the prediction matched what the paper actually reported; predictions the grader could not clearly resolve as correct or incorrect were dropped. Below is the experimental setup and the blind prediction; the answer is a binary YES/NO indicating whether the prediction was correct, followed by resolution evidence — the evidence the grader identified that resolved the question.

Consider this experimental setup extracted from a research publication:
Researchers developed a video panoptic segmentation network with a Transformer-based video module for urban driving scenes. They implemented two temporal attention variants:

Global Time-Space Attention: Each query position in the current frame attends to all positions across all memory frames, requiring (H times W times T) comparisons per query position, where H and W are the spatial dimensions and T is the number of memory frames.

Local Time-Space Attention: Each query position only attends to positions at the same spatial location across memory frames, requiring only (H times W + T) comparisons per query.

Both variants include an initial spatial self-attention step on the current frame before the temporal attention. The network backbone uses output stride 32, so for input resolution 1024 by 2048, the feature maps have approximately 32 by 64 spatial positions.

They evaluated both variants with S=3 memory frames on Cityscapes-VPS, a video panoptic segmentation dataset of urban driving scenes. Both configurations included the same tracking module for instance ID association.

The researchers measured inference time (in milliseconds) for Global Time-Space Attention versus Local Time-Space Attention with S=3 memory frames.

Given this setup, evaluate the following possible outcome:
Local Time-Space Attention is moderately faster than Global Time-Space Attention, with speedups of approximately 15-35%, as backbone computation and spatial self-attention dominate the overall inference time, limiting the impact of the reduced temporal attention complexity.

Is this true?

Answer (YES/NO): NO